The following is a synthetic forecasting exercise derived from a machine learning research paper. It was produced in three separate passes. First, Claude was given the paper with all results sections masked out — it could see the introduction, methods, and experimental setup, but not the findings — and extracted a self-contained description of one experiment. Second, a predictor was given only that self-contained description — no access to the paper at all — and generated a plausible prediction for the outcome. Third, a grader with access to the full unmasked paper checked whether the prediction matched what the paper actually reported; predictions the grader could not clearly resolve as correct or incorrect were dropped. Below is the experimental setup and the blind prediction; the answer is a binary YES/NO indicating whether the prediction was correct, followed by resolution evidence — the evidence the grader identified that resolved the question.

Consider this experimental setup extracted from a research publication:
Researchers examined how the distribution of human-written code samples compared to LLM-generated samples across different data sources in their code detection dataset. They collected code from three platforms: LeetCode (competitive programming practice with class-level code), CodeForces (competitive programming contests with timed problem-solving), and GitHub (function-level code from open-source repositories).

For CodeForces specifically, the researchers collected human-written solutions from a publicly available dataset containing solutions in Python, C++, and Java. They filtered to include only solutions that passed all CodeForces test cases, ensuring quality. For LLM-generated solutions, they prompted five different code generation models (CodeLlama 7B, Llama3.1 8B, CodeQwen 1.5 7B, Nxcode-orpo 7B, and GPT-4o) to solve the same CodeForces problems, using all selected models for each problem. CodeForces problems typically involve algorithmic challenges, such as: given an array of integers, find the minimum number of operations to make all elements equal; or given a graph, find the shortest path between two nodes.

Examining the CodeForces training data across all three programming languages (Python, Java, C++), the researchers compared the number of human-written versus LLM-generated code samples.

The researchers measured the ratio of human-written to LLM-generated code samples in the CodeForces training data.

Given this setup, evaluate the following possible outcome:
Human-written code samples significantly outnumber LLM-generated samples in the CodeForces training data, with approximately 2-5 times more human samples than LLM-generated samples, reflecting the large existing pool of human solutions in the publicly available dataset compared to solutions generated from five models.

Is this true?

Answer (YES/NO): YES